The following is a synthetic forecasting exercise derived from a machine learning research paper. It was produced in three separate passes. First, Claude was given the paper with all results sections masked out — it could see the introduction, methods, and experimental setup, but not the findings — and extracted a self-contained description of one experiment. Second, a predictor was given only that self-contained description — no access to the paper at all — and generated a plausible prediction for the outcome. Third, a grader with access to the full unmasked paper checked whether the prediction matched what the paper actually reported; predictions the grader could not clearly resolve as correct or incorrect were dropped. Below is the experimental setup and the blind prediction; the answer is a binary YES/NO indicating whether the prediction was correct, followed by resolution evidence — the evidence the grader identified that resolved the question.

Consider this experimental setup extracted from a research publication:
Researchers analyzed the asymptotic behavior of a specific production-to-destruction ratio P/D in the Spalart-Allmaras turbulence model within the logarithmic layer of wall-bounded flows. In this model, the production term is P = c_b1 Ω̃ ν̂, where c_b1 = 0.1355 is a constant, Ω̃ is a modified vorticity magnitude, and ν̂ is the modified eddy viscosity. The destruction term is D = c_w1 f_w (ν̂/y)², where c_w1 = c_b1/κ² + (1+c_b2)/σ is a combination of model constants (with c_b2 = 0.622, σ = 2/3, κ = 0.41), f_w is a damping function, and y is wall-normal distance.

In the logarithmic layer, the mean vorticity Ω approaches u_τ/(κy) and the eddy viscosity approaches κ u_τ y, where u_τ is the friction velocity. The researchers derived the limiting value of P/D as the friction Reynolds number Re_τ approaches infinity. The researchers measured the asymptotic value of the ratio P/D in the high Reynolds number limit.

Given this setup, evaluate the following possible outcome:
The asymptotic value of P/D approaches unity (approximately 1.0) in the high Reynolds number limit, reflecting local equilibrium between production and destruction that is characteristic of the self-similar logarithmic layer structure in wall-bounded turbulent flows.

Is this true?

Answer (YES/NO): NO